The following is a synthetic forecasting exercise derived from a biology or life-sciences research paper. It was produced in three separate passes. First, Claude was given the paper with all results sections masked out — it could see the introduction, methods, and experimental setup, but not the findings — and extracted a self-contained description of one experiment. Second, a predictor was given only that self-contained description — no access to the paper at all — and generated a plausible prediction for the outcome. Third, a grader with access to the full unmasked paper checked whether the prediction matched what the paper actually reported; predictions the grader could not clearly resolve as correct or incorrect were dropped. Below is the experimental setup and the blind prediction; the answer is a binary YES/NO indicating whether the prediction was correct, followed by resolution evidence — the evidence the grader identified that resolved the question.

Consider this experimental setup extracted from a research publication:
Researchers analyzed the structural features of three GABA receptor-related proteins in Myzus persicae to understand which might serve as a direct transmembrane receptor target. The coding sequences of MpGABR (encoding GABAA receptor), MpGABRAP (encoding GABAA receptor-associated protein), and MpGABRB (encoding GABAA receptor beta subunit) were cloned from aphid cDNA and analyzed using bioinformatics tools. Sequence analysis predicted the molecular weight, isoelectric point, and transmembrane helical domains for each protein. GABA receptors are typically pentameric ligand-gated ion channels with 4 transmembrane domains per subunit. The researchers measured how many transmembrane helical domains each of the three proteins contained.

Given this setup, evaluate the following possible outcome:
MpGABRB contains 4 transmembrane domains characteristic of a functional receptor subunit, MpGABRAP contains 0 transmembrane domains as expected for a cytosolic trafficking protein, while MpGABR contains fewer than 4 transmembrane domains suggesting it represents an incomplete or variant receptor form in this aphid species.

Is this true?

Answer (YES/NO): NO